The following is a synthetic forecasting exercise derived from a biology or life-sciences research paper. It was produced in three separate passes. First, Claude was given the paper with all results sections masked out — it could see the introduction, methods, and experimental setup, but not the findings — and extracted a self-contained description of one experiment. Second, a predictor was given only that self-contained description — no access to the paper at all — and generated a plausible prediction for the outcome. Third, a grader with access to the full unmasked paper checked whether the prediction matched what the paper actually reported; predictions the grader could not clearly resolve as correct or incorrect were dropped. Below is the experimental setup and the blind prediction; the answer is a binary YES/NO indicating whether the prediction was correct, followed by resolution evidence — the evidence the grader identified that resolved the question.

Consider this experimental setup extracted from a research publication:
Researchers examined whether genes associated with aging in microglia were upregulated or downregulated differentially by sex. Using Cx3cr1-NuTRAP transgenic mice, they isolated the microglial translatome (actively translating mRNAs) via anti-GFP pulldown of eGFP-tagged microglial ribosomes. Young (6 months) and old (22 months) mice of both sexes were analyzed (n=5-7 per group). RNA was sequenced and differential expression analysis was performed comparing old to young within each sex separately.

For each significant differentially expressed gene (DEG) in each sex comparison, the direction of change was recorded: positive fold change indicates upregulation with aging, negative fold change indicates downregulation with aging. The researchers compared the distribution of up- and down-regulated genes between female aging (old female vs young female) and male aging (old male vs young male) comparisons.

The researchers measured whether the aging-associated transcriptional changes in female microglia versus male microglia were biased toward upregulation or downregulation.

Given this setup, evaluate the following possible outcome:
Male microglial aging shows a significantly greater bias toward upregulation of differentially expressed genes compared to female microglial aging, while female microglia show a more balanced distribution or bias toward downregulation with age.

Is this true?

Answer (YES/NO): NO